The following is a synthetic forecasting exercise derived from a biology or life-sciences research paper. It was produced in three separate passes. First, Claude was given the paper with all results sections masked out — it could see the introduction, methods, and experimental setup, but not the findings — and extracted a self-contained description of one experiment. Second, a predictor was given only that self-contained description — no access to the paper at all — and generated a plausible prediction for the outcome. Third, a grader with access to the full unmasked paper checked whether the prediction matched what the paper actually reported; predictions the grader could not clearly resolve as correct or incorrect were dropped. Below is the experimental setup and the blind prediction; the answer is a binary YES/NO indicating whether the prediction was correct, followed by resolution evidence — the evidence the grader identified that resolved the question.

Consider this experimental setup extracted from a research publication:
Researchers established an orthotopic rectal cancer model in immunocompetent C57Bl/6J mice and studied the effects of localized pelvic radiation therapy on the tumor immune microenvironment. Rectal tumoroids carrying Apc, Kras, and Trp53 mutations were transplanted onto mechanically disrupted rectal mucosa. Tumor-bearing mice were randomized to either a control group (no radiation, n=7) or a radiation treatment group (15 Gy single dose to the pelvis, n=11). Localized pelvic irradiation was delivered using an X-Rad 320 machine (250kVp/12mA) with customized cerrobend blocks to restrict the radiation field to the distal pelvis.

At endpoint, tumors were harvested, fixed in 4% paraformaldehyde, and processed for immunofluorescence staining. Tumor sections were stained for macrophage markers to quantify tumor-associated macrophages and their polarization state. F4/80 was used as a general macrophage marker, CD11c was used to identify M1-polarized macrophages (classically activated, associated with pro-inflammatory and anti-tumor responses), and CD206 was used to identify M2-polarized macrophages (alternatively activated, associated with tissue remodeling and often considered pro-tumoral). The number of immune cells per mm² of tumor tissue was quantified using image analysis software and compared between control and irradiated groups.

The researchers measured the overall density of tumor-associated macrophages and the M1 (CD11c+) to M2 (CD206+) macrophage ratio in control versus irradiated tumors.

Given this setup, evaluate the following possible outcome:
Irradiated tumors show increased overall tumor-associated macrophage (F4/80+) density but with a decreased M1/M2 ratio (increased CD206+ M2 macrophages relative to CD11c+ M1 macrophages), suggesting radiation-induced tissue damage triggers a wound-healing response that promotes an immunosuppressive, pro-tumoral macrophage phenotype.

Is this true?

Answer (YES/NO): YES